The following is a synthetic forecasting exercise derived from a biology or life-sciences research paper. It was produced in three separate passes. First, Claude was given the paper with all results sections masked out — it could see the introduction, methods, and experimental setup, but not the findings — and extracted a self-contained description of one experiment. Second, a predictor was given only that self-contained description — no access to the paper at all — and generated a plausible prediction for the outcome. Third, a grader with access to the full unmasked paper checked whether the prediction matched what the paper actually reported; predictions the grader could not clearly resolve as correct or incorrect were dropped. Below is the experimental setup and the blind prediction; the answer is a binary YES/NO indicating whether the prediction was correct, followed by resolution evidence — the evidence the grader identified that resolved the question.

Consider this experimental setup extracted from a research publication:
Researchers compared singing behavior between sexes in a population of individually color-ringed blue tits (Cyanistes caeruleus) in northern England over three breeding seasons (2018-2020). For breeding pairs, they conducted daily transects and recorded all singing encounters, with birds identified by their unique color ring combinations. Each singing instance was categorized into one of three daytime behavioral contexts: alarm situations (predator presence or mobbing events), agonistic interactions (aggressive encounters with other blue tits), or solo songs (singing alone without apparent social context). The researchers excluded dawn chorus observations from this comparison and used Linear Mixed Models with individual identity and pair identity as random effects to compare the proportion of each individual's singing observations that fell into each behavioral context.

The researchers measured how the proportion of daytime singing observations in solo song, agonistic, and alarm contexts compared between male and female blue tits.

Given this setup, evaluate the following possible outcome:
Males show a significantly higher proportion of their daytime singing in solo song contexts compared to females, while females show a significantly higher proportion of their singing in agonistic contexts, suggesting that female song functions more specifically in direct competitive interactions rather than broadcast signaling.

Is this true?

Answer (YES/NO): NO